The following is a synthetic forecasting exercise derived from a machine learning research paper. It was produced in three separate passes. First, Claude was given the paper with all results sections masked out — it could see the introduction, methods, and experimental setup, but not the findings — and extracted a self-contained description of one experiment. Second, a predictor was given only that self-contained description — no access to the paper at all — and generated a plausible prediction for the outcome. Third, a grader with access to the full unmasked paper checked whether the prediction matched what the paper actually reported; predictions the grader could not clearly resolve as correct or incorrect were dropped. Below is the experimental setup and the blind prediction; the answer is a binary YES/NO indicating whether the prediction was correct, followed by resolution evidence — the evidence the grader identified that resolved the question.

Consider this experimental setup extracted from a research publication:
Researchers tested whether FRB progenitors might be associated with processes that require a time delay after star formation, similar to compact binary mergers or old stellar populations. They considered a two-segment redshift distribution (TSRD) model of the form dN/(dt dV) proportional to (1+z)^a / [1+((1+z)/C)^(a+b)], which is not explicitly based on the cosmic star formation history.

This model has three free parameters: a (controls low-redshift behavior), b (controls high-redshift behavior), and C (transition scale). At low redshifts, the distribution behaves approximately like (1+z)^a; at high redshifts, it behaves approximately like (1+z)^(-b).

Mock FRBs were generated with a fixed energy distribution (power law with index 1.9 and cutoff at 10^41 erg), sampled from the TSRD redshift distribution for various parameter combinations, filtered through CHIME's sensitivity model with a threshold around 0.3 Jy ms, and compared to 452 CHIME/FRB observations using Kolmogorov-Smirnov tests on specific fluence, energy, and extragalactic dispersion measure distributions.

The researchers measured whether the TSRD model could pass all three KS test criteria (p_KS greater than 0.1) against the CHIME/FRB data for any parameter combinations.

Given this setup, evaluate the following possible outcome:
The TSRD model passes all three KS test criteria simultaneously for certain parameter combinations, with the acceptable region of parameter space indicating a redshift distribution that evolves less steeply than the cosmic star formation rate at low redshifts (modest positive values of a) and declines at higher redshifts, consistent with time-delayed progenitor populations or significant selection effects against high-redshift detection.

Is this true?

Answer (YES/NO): YES